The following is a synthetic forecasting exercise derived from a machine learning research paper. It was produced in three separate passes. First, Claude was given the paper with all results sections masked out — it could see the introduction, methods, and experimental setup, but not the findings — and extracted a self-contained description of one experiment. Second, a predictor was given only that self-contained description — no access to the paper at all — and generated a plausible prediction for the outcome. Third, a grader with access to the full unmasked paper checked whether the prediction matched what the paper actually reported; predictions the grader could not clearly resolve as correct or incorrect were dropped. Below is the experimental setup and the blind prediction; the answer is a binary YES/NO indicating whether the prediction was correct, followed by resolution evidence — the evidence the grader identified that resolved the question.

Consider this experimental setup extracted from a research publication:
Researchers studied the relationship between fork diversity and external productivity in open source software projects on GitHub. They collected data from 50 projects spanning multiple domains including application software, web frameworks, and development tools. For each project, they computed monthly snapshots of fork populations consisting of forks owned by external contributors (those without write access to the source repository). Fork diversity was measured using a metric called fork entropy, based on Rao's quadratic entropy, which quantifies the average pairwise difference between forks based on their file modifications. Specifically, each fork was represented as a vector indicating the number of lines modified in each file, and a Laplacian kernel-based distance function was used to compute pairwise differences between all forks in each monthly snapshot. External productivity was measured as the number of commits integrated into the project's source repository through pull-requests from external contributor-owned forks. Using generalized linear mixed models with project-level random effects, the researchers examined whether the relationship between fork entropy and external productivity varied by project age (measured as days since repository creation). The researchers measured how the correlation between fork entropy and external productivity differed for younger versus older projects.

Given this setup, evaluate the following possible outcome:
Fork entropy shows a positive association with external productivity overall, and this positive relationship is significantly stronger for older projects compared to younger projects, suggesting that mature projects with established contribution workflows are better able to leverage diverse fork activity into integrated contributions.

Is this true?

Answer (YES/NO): NO